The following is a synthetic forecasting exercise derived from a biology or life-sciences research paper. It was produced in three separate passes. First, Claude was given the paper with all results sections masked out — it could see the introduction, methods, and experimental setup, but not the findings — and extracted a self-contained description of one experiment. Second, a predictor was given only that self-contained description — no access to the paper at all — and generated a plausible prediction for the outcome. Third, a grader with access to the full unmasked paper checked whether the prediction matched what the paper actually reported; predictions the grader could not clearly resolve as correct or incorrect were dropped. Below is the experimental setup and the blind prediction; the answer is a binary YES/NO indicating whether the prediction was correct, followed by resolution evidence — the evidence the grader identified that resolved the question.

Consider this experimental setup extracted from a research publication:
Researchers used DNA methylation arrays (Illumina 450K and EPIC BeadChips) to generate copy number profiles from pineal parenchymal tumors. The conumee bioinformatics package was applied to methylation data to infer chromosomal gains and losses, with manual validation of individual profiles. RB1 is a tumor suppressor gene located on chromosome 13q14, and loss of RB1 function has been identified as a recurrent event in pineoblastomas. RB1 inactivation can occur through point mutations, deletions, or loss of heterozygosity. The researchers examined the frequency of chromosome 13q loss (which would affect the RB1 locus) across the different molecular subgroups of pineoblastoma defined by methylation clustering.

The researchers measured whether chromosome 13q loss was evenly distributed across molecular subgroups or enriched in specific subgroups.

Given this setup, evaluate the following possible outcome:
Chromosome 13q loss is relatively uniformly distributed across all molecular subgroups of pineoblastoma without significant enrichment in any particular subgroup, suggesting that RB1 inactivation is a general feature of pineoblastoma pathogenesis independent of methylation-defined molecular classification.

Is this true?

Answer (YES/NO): NO